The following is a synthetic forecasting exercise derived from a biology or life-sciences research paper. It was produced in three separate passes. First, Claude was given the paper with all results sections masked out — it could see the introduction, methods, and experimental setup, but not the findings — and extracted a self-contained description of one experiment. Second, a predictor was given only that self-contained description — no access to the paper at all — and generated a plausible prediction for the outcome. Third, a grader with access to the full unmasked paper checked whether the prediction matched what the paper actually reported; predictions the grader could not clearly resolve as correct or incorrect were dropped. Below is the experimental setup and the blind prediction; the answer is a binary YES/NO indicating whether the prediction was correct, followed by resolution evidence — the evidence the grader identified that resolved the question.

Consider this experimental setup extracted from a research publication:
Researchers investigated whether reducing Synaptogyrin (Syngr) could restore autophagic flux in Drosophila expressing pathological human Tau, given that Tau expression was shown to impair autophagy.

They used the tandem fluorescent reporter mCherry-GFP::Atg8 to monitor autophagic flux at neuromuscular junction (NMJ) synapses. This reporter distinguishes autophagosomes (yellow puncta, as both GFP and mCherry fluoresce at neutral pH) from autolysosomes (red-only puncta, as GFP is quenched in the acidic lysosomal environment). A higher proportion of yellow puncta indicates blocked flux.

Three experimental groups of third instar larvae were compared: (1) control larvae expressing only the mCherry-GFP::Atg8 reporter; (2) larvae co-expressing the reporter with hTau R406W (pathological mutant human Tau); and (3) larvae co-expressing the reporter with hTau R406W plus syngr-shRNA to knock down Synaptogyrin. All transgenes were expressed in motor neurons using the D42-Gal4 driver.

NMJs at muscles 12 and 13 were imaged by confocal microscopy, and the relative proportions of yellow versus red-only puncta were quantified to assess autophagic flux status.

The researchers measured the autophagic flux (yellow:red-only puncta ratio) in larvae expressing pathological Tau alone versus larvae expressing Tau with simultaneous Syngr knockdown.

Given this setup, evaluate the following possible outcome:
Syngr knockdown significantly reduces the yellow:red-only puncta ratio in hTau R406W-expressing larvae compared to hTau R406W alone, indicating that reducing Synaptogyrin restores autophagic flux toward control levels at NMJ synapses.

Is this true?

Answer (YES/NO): NO